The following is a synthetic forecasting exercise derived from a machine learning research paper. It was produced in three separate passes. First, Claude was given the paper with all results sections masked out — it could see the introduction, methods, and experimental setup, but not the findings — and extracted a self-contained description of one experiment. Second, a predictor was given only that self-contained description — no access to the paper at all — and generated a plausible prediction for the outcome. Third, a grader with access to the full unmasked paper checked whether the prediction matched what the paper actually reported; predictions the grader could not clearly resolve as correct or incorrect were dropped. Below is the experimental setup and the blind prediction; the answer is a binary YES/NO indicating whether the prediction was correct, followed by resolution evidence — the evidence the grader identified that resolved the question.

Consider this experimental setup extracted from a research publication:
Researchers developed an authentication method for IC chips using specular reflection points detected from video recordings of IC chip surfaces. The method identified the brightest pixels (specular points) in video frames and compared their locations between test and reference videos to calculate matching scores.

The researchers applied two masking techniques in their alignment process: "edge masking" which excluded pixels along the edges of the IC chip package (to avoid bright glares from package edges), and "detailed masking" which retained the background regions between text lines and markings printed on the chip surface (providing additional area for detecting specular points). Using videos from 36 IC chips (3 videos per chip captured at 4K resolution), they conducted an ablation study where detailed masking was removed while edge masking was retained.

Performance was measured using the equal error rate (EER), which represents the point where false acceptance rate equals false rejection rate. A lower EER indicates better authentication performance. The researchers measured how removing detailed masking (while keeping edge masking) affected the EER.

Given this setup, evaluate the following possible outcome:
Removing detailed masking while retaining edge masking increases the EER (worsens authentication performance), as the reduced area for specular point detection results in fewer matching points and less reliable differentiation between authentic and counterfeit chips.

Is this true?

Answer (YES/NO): YES